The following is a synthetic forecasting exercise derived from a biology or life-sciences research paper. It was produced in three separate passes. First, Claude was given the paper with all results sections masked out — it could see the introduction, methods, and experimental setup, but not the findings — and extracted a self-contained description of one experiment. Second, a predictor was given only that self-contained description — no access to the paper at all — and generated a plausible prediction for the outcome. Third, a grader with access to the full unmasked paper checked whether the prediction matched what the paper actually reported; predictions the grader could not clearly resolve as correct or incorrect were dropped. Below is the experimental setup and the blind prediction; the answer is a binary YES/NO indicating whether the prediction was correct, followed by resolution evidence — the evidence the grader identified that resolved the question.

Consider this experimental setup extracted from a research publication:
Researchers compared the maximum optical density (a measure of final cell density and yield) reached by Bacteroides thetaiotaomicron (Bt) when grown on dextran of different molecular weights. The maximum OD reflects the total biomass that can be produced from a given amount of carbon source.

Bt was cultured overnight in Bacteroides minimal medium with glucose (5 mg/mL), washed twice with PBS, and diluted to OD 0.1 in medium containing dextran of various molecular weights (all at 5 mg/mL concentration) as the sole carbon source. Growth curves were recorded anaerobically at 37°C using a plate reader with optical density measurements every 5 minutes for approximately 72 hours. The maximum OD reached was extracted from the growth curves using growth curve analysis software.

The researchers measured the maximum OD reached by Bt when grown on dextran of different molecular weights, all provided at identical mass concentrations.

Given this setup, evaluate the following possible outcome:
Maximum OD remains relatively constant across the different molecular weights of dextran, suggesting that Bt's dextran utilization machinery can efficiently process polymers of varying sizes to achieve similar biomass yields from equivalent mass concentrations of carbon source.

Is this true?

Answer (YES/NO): YES